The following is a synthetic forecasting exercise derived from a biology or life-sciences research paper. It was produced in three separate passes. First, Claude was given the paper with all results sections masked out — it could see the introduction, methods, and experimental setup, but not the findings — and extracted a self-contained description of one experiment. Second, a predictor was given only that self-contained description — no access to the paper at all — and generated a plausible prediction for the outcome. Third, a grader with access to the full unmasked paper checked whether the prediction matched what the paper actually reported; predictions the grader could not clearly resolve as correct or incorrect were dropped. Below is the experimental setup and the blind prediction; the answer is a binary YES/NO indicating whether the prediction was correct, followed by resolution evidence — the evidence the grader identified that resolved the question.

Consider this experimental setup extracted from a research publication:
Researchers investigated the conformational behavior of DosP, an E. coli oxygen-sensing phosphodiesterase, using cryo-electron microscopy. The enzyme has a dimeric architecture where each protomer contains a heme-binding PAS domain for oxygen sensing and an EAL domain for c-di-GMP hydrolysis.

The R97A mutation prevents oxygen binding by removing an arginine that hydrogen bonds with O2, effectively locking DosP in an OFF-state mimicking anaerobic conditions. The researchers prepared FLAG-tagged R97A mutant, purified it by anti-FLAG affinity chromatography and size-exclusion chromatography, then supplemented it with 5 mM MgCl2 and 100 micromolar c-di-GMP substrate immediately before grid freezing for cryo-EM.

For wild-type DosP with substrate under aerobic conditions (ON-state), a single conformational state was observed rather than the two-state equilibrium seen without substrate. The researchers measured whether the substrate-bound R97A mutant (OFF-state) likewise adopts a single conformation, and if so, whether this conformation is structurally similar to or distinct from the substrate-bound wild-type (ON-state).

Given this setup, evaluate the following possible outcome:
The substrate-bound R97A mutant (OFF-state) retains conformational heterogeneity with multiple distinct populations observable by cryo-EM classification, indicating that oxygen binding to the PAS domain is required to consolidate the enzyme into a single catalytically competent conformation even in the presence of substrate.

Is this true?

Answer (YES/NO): NO